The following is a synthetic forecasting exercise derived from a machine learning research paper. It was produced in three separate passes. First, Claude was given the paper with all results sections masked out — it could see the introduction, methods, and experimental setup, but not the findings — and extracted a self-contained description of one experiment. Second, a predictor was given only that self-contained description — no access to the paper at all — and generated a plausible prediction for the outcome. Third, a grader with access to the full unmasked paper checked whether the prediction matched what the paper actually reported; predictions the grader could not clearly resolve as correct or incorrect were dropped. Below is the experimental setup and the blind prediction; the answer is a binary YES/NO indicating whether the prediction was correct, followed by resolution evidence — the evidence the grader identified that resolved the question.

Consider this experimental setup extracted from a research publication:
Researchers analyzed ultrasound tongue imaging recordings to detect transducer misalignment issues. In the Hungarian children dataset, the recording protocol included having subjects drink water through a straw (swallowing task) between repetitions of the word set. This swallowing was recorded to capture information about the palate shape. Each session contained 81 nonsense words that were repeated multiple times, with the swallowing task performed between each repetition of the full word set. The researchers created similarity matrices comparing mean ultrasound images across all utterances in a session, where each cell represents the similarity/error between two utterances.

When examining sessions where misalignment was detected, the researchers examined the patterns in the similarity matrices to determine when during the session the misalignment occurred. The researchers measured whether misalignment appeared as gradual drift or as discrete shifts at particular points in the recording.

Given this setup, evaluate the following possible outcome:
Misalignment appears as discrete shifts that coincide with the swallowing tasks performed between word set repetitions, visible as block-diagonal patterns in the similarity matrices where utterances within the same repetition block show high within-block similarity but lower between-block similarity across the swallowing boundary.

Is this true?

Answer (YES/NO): YES